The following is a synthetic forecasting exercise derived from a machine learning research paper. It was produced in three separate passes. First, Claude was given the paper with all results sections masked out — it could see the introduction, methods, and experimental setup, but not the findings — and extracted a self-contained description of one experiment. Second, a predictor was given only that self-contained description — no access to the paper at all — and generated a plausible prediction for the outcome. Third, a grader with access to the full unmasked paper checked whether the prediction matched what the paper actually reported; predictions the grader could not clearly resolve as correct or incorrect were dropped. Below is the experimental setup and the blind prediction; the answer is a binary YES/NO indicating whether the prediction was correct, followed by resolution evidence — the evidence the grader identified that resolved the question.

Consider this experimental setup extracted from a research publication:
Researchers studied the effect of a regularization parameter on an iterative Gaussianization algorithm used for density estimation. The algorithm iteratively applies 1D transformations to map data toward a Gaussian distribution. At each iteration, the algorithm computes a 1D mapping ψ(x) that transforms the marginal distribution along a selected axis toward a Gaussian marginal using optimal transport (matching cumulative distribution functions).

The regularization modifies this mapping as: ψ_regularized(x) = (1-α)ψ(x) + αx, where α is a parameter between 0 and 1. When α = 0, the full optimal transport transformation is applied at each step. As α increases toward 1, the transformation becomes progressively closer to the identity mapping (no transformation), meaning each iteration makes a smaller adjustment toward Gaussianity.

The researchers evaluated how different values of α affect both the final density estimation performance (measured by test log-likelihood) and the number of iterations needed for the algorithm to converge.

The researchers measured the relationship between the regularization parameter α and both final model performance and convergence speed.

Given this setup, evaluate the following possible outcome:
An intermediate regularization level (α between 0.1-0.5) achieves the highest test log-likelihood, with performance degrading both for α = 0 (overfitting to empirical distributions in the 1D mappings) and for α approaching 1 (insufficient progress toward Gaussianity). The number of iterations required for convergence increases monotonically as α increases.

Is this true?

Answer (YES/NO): NO